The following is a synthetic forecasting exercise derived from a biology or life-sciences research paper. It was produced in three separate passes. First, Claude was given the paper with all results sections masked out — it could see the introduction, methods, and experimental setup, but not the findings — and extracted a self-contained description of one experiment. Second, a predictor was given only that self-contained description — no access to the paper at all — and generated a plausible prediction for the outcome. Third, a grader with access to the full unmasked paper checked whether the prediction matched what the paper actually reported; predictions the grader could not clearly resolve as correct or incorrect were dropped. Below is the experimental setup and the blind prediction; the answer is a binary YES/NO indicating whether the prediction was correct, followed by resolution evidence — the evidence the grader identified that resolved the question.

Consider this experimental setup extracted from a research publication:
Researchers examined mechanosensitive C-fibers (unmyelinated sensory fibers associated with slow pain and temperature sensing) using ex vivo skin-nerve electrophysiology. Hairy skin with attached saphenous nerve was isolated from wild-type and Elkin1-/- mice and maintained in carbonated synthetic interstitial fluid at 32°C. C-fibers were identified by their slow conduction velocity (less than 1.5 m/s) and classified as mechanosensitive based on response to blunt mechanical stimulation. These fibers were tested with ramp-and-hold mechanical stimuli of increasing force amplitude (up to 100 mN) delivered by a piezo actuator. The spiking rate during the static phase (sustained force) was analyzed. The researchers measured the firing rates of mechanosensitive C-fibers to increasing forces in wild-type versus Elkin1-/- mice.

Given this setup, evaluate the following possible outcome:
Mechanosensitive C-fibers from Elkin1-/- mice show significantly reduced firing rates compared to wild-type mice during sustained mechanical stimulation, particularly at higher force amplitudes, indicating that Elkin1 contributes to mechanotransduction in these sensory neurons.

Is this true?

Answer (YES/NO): NO